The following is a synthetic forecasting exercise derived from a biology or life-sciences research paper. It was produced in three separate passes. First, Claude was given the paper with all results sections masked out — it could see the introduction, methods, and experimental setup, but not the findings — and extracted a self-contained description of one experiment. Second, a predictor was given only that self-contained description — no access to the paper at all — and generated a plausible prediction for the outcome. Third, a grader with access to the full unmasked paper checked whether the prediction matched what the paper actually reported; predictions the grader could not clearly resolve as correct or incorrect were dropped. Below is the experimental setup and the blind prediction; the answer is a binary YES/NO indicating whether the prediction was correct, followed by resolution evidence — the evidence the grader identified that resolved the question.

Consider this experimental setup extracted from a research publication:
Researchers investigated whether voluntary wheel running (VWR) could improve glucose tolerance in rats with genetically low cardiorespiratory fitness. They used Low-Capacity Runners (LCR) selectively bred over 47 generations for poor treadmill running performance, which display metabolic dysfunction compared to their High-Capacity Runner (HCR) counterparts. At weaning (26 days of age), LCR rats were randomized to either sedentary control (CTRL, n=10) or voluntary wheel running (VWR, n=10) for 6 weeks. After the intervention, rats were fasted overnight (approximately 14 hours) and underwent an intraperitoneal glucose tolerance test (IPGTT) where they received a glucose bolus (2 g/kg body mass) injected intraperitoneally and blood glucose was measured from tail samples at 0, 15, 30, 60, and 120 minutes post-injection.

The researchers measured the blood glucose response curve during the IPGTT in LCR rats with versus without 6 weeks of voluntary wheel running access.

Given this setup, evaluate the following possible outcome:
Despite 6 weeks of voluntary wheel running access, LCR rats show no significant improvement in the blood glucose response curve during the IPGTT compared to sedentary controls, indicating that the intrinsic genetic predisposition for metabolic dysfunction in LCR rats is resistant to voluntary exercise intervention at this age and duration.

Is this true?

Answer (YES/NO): NO